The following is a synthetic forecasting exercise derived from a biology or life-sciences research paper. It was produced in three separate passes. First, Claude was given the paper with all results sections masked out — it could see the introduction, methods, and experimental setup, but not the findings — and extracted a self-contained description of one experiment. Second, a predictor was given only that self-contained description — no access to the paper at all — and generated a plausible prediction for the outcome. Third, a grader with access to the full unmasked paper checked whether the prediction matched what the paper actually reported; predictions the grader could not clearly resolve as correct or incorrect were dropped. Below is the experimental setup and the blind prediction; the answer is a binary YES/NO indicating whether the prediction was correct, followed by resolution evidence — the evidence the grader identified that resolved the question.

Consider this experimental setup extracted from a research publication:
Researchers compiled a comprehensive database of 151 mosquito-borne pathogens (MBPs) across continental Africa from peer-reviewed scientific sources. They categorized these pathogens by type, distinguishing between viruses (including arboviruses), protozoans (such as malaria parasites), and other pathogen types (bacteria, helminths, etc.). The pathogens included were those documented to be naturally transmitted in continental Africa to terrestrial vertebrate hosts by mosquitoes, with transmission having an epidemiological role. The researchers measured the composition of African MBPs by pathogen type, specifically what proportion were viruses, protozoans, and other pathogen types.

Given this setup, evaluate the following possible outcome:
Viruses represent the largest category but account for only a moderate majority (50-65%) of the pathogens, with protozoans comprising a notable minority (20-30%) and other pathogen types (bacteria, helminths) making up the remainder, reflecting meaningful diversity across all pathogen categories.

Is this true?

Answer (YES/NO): NO